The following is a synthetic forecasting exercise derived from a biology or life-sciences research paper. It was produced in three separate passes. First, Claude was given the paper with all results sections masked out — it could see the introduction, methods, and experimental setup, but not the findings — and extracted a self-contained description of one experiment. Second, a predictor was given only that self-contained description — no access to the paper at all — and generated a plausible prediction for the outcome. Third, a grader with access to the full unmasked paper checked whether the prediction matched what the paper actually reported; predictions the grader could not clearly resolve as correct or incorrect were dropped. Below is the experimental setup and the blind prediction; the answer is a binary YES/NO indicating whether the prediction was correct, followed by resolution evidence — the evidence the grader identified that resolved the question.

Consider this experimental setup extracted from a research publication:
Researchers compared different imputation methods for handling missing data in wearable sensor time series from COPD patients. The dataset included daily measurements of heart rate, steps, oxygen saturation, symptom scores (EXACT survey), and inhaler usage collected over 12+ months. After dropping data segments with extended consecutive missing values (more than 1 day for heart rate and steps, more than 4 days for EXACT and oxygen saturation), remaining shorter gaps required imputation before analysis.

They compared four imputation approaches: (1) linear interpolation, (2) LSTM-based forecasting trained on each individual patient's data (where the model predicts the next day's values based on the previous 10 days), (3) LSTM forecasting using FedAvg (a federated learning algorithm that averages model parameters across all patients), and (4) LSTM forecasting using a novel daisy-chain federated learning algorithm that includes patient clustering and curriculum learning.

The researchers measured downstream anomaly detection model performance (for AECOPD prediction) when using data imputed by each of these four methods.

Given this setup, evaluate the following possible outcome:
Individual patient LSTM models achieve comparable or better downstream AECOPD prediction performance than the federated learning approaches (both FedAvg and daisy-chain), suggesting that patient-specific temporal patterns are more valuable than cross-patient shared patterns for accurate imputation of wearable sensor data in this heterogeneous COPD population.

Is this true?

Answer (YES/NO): NO